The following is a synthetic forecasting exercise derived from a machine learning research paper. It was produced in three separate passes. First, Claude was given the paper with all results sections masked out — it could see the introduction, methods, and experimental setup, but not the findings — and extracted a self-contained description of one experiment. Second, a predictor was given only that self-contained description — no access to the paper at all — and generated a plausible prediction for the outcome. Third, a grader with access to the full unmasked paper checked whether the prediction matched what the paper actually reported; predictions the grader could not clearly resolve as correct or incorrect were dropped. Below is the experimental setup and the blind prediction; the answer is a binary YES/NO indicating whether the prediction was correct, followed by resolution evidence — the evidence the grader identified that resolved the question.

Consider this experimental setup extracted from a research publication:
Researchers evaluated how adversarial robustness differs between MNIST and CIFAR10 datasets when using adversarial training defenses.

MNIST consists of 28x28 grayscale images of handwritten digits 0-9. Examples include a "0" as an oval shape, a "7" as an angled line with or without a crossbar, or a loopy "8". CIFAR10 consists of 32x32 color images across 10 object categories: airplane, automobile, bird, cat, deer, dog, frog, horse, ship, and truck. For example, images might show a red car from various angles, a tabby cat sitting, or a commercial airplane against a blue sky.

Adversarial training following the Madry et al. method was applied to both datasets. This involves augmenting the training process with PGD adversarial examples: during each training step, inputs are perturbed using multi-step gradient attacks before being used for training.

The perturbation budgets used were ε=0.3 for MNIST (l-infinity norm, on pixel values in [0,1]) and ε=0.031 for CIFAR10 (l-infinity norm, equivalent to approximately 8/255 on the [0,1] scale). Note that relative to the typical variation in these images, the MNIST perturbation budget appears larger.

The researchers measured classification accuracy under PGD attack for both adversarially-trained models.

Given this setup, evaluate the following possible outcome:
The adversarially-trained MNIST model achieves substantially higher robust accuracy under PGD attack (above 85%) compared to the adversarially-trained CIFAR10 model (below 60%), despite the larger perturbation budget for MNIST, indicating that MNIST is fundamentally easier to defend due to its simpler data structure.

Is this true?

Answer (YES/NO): YES